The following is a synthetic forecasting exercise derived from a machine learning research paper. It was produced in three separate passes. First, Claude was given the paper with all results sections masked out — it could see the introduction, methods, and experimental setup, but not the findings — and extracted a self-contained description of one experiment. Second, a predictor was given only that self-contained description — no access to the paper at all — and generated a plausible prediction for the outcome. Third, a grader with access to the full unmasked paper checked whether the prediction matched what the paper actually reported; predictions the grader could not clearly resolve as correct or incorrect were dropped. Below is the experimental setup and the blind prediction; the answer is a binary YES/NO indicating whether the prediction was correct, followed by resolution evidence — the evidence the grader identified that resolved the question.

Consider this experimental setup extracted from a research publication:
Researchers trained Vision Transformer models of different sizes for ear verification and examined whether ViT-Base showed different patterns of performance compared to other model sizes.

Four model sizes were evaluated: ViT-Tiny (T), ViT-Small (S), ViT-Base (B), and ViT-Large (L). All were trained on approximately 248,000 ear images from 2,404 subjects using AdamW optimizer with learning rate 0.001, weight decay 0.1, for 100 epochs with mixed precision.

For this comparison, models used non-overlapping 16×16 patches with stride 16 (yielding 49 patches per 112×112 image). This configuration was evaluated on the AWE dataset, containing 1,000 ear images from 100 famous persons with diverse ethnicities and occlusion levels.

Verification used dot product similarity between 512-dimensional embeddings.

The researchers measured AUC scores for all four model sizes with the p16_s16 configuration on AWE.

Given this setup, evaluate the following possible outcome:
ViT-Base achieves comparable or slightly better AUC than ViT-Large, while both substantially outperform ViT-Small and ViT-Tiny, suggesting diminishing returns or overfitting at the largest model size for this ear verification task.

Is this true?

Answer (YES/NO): NO